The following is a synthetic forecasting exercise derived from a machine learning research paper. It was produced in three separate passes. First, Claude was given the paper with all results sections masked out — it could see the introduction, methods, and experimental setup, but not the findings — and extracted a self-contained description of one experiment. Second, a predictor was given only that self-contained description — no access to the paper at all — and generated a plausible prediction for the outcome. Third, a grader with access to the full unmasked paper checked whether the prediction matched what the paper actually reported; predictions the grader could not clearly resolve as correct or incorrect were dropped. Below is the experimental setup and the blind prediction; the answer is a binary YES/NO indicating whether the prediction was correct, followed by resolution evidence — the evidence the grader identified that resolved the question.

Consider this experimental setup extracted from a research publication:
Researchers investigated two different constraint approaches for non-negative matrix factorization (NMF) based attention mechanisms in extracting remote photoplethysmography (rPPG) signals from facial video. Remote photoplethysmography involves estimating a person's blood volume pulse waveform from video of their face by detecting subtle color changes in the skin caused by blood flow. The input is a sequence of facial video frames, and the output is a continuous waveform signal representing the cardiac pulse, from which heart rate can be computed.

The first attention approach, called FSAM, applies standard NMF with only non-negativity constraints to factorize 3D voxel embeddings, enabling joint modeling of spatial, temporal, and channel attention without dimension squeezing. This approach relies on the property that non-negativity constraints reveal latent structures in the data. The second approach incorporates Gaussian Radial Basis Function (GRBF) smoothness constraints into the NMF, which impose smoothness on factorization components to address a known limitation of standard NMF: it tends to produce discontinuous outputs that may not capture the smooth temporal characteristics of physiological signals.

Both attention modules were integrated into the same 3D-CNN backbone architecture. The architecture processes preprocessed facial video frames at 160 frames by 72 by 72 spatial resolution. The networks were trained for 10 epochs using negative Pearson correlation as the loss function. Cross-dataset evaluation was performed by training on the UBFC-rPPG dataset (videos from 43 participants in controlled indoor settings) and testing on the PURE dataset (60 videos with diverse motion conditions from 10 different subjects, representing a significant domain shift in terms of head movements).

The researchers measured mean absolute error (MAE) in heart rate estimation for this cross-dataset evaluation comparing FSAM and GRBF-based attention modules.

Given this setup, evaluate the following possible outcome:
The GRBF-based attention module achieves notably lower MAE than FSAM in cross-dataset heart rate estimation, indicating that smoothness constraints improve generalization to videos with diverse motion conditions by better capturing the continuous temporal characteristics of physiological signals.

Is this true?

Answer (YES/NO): NO